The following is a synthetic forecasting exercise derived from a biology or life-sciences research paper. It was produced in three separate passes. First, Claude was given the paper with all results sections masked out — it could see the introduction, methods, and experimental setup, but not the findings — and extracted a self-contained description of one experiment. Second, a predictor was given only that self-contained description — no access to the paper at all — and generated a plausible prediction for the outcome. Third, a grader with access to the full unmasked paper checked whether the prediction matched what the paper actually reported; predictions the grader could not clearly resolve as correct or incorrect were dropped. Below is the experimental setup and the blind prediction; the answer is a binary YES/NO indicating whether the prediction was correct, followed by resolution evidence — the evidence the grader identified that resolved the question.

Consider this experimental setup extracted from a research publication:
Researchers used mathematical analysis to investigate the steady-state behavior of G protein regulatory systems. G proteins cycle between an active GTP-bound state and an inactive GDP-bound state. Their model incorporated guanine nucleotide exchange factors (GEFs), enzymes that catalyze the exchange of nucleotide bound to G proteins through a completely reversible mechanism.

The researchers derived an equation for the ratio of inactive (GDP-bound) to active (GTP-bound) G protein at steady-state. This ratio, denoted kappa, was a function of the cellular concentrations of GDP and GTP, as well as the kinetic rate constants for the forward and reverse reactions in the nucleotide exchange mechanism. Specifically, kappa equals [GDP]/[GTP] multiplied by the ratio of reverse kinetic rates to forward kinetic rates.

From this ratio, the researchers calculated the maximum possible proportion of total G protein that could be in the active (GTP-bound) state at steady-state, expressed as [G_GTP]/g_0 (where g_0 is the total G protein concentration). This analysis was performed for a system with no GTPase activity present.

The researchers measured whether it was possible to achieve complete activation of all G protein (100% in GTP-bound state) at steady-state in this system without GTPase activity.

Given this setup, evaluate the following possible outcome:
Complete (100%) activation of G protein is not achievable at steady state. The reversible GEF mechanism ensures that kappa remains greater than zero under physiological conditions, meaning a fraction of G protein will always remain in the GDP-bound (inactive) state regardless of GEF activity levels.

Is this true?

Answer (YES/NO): YES